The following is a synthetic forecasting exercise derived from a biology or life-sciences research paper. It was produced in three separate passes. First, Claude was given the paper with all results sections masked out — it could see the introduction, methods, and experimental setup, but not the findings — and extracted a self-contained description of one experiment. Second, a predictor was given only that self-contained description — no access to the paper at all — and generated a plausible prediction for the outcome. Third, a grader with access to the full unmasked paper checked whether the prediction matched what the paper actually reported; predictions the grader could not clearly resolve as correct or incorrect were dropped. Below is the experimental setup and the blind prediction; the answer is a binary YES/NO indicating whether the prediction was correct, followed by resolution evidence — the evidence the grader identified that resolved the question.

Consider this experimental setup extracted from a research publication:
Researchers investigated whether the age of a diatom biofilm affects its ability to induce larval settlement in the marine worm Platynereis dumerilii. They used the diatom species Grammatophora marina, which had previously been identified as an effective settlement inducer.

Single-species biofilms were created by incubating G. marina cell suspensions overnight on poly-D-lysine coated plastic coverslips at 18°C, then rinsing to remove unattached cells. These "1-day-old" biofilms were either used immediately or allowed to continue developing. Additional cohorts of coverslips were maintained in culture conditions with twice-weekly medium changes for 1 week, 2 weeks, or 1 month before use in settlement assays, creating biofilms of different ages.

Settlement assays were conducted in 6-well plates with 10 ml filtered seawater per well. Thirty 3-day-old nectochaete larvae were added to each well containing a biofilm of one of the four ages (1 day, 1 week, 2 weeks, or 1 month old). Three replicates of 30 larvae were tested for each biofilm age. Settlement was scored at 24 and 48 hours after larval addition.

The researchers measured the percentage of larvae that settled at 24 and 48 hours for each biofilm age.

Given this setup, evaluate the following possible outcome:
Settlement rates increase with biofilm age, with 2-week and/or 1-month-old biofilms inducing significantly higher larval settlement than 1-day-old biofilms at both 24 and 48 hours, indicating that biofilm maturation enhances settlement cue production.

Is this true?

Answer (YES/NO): NO